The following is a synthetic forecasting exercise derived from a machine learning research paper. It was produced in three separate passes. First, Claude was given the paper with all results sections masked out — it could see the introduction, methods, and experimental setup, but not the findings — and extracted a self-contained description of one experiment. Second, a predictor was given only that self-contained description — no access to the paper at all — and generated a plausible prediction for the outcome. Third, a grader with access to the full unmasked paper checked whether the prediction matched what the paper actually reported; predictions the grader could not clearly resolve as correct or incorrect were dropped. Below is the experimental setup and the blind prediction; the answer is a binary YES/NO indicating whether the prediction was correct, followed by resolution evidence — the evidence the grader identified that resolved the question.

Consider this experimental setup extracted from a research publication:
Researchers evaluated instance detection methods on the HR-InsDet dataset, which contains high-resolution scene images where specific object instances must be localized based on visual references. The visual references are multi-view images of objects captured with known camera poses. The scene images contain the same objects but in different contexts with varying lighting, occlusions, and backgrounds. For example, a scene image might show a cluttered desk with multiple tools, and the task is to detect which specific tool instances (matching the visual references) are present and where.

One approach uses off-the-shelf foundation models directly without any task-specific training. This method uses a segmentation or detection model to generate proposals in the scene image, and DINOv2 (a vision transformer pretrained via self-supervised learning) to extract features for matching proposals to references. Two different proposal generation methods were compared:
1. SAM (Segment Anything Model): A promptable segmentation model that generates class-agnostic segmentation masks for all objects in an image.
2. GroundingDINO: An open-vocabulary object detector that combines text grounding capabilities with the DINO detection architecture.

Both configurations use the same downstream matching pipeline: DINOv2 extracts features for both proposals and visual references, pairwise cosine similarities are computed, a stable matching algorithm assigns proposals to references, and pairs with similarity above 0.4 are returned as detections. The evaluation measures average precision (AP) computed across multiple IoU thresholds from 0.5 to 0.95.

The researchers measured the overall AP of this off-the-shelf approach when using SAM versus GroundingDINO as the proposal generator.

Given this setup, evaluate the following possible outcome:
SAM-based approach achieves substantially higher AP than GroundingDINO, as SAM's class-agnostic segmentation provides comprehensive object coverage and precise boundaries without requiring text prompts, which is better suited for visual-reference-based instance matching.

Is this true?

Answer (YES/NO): NO